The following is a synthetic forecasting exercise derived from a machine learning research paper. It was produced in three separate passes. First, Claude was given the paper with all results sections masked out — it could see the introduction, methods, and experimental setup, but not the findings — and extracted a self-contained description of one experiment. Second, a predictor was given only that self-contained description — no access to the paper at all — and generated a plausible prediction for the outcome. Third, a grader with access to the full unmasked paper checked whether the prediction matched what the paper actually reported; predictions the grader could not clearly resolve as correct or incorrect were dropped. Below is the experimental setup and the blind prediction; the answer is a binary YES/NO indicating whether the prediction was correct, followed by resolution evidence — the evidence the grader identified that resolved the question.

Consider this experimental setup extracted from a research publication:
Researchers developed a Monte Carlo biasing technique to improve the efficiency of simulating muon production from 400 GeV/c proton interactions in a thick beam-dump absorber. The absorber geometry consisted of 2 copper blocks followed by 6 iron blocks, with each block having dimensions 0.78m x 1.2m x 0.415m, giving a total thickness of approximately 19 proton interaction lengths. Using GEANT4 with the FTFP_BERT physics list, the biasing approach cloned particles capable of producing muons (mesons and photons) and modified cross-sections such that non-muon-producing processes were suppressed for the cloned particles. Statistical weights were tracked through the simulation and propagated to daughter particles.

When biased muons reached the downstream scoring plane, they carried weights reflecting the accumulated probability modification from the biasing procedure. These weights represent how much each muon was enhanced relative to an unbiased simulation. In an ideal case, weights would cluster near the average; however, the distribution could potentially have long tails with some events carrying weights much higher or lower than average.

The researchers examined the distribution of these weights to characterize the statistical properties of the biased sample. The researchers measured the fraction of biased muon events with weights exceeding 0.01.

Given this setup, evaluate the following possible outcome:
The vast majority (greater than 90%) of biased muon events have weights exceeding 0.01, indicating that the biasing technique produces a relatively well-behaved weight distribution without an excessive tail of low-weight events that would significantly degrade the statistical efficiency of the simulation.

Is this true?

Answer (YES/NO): NO